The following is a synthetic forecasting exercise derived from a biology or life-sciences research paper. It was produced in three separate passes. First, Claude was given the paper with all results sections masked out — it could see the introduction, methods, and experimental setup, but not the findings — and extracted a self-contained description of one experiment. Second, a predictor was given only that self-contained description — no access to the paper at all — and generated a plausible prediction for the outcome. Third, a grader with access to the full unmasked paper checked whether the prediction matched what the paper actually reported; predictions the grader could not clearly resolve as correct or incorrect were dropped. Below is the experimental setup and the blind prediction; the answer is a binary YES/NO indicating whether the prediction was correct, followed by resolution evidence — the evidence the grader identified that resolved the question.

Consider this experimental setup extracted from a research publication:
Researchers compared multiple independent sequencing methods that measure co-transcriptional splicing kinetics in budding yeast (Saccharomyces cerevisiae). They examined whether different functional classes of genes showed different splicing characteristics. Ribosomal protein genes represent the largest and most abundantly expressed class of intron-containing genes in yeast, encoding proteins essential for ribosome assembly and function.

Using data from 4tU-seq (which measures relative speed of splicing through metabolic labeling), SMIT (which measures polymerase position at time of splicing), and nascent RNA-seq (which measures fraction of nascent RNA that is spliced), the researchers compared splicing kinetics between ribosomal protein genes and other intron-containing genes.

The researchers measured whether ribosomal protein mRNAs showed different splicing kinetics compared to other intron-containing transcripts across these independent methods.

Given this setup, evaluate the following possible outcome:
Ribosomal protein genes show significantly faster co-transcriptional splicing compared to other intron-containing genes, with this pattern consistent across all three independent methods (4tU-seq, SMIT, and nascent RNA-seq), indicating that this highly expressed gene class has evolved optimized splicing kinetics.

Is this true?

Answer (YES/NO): YES